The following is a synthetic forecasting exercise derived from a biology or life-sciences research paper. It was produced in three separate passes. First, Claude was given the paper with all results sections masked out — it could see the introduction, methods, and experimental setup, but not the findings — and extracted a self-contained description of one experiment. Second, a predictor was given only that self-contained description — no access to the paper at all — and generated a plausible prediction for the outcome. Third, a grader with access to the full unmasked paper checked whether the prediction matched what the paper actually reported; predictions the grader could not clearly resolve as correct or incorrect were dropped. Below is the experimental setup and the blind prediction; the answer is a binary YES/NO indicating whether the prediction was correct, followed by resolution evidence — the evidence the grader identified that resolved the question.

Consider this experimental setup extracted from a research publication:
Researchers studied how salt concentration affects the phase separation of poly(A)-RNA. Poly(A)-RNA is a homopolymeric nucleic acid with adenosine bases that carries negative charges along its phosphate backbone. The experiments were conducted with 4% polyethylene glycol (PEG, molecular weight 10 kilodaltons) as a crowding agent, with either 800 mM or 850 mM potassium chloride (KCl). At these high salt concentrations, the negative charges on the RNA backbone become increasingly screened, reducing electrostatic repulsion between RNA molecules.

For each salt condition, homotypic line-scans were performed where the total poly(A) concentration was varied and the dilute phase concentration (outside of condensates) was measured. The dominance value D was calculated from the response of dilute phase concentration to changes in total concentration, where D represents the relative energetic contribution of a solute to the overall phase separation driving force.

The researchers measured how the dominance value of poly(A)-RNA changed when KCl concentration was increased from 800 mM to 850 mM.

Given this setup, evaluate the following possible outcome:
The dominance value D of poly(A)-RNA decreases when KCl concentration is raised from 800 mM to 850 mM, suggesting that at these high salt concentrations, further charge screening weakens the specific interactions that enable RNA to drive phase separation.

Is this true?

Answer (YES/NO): NO